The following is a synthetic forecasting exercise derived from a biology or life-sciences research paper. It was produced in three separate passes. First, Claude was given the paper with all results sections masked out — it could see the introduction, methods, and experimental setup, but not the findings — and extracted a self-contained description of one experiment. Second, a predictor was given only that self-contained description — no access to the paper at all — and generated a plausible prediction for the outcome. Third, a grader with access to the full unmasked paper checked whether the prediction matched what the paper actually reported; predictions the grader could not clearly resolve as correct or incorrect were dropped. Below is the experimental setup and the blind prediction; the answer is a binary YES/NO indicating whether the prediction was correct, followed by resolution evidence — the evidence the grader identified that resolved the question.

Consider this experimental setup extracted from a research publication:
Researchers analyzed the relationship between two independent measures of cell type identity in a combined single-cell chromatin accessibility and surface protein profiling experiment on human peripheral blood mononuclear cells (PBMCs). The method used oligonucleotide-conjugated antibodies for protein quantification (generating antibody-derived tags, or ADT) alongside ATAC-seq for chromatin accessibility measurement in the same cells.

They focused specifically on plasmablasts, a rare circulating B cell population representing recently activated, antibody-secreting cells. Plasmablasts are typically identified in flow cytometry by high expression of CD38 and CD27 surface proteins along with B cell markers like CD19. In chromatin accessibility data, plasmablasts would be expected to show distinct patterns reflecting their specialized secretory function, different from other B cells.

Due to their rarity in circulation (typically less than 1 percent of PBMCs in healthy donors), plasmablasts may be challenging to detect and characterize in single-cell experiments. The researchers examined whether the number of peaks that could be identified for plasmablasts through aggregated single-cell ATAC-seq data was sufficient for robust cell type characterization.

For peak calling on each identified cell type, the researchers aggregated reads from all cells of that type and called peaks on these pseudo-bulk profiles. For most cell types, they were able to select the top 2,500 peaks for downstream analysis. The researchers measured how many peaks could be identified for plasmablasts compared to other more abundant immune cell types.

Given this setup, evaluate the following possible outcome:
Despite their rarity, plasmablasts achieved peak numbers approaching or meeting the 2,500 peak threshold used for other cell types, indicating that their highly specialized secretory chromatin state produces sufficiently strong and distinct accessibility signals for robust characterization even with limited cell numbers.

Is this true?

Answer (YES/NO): NO